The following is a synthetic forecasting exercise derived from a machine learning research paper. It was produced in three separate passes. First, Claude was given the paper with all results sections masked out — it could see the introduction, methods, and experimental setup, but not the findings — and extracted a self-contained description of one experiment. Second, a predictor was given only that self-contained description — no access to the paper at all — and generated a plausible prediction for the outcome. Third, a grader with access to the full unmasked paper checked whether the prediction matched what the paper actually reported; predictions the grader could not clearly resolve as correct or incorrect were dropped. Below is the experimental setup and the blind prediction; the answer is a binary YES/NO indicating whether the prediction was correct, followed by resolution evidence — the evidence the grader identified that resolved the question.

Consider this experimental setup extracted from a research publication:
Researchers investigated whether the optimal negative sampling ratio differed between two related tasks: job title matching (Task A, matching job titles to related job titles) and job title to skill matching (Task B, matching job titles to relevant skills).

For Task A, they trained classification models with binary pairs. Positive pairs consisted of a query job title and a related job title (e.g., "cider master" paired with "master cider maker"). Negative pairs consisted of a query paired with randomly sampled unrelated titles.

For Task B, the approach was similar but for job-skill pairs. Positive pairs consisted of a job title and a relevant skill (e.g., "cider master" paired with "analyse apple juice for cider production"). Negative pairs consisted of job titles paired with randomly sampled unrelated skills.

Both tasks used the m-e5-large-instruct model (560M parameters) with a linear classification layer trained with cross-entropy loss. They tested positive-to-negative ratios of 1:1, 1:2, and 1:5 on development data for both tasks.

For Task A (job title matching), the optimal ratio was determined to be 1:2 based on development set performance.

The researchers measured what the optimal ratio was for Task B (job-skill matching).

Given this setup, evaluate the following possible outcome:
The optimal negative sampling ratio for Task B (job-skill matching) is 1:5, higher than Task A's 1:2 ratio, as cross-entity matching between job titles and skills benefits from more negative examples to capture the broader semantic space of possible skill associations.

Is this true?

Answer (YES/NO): NO